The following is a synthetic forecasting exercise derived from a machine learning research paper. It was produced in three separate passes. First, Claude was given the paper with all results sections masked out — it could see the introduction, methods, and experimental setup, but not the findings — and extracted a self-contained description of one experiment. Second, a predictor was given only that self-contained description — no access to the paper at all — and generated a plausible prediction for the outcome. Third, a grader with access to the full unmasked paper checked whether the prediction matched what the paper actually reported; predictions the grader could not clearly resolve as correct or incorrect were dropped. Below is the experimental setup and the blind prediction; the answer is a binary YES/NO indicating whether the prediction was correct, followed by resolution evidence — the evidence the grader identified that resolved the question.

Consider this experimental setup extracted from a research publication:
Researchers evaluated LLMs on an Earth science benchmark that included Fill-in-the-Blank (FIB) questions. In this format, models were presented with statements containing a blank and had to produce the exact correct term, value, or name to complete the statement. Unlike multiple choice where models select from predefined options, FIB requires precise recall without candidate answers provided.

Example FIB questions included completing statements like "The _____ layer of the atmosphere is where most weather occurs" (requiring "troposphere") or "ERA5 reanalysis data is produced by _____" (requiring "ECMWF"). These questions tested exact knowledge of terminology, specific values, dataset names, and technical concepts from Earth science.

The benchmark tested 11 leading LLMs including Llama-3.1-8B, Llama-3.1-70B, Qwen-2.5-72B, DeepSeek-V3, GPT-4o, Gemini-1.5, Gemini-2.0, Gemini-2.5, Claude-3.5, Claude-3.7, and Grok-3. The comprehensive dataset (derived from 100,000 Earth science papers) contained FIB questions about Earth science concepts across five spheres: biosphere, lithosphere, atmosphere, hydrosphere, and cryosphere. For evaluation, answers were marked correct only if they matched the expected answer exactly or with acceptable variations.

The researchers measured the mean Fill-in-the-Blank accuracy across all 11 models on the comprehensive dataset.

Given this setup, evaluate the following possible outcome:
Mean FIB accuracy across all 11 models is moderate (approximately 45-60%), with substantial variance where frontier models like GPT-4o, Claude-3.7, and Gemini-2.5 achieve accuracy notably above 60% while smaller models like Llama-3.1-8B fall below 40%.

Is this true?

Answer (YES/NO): NO